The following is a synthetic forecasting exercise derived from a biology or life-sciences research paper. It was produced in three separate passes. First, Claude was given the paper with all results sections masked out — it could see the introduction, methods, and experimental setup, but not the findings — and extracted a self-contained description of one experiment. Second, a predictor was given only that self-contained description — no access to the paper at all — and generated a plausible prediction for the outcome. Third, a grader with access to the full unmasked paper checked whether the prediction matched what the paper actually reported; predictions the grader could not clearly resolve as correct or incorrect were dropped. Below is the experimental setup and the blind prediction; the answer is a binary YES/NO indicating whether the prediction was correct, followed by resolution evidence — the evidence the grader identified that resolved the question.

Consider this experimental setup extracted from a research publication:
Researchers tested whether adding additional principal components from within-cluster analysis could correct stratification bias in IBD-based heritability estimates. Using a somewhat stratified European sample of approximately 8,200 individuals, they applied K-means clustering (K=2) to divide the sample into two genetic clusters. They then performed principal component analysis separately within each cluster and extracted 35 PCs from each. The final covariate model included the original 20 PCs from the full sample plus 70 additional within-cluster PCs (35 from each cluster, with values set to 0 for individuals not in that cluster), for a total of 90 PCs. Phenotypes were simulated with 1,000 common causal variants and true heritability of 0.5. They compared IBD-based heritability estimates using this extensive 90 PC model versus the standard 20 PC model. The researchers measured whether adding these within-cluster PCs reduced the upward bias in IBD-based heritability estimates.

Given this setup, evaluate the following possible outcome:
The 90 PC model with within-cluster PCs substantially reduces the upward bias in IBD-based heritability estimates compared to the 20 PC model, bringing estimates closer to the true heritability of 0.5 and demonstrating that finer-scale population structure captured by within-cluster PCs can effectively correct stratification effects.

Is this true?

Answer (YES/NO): YES